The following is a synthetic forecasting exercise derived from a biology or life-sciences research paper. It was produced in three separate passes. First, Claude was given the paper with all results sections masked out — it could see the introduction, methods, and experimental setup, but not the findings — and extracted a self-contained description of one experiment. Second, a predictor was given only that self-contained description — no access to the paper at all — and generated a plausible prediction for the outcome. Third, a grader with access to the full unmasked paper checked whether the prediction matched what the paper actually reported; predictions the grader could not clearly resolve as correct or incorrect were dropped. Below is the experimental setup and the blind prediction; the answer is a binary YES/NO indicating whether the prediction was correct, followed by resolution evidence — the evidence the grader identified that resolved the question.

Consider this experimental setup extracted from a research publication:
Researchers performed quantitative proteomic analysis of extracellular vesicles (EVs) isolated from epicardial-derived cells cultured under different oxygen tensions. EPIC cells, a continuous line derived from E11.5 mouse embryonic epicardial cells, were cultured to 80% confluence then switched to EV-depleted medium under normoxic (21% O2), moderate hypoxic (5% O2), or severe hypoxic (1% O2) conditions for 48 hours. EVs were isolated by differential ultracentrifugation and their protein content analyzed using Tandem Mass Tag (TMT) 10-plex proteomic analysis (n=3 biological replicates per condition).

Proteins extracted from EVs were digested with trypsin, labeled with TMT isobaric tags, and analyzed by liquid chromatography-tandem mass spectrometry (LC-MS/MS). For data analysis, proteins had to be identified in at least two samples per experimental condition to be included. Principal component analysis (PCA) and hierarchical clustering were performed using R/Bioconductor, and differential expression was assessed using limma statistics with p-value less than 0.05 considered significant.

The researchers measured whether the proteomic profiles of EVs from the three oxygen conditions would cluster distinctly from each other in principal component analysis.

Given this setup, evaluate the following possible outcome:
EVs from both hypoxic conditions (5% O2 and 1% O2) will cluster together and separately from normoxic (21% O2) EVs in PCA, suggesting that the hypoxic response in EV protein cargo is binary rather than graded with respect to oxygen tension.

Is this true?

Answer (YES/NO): NO